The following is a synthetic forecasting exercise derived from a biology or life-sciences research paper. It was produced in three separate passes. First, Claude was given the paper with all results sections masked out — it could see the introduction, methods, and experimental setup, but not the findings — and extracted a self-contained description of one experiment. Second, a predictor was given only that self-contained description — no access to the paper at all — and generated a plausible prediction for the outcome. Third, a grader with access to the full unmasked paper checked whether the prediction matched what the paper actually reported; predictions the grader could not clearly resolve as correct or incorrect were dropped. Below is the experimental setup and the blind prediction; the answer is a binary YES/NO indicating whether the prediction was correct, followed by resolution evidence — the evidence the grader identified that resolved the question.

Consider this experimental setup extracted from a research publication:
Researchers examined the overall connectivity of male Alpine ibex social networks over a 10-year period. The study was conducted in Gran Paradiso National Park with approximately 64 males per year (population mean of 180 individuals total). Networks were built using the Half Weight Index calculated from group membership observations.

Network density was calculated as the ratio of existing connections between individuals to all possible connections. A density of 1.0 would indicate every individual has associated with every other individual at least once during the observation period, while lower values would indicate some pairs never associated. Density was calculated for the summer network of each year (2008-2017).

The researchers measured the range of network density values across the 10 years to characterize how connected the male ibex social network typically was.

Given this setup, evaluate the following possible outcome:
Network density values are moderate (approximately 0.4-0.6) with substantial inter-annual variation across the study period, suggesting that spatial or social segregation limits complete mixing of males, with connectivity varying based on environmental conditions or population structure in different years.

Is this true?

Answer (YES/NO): NO